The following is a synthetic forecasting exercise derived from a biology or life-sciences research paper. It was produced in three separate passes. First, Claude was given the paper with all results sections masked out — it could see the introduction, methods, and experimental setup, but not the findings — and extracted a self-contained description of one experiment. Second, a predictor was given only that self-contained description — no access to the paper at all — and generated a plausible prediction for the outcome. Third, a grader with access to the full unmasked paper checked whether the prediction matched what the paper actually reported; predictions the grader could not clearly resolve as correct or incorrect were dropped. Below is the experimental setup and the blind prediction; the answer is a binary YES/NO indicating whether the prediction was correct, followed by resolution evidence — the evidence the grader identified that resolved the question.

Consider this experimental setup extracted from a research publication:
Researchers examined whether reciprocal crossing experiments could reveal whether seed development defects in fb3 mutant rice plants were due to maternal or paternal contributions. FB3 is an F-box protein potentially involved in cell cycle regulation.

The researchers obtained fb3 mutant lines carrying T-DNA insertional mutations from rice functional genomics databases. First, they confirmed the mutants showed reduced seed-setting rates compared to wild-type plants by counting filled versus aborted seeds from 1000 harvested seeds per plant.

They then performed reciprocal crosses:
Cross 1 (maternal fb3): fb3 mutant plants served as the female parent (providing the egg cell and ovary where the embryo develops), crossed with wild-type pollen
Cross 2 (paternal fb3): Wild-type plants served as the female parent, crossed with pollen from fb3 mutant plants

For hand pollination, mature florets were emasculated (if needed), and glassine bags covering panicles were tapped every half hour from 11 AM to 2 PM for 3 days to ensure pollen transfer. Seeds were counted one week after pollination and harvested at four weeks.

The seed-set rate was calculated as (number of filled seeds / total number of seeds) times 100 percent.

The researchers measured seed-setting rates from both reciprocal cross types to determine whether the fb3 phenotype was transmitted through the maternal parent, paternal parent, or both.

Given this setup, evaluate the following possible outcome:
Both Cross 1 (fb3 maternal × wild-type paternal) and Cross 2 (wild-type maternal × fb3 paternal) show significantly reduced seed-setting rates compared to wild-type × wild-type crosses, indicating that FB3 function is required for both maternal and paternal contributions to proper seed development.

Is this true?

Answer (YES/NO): NO